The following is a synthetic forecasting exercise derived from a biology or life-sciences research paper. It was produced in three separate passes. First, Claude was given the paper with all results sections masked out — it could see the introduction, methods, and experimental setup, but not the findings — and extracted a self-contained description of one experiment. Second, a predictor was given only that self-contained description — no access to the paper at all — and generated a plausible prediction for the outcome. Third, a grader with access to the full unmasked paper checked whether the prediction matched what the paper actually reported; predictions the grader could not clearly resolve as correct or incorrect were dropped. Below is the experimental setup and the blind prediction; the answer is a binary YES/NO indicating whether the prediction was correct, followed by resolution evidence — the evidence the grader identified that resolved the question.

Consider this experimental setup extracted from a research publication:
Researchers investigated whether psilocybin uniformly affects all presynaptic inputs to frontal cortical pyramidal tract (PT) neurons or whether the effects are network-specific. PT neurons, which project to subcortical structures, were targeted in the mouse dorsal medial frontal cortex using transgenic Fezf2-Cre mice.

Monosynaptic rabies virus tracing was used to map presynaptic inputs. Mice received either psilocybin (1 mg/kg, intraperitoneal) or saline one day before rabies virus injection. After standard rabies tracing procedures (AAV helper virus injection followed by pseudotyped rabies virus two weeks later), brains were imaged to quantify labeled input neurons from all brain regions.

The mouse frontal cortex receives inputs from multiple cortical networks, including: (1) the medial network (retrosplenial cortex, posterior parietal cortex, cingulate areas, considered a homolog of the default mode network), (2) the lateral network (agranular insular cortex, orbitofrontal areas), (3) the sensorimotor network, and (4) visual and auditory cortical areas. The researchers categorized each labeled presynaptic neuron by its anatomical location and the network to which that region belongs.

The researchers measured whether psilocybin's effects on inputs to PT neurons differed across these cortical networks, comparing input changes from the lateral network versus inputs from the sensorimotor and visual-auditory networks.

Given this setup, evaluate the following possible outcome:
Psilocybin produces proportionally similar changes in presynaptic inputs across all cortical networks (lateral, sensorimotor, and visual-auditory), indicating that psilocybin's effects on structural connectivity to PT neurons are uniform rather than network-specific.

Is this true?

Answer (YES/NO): NO